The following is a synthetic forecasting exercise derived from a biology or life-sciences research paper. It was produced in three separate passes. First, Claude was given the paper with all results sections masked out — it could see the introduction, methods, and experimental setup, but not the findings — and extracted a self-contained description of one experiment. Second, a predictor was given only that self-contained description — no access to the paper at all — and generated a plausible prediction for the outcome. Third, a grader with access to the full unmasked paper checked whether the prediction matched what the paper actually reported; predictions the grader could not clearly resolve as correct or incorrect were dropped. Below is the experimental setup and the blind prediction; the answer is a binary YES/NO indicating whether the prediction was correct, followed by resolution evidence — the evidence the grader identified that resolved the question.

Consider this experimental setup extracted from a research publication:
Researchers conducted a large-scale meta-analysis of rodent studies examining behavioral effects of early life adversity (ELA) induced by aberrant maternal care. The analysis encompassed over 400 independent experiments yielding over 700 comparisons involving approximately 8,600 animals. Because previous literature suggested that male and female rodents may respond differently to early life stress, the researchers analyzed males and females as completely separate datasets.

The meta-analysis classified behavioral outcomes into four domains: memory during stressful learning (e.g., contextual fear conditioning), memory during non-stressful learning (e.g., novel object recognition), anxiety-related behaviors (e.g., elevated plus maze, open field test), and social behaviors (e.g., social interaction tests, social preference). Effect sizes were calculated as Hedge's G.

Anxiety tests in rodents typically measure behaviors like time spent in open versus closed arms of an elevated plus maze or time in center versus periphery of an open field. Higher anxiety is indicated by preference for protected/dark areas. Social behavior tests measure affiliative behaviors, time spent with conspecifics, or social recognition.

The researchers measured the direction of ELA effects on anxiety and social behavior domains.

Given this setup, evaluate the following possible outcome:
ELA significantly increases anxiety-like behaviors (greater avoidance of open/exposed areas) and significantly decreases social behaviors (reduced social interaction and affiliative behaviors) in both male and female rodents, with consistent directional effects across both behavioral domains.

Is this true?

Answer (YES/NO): NO